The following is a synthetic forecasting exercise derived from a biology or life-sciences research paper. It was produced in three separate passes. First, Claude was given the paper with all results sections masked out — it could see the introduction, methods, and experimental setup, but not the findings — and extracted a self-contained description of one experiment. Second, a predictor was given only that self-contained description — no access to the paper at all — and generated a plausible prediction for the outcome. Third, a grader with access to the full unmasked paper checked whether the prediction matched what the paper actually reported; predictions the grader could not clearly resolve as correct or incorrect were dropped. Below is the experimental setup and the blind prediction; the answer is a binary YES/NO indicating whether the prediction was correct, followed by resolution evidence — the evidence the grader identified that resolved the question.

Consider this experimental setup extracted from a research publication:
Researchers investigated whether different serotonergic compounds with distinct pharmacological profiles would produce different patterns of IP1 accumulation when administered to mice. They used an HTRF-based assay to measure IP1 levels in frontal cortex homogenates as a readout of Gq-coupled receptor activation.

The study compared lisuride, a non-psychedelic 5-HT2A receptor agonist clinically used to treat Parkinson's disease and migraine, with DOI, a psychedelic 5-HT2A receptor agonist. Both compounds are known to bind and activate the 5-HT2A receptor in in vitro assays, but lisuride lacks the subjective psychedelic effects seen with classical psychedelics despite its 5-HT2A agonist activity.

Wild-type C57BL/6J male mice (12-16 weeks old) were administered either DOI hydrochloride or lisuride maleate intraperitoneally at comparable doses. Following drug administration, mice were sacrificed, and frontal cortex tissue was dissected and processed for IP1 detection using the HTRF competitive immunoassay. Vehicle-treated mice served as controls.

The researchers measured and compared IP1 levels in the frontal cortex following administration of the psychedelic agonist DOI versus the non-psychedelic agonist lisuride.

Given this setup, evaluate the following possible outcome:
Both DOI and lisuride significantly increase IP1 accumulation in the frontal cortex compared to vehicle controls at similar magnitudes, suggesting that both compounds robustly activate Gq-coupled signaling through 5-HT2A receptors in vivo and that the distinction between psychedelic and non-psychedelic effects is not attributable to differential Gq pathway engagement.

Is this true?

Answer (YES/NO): NO